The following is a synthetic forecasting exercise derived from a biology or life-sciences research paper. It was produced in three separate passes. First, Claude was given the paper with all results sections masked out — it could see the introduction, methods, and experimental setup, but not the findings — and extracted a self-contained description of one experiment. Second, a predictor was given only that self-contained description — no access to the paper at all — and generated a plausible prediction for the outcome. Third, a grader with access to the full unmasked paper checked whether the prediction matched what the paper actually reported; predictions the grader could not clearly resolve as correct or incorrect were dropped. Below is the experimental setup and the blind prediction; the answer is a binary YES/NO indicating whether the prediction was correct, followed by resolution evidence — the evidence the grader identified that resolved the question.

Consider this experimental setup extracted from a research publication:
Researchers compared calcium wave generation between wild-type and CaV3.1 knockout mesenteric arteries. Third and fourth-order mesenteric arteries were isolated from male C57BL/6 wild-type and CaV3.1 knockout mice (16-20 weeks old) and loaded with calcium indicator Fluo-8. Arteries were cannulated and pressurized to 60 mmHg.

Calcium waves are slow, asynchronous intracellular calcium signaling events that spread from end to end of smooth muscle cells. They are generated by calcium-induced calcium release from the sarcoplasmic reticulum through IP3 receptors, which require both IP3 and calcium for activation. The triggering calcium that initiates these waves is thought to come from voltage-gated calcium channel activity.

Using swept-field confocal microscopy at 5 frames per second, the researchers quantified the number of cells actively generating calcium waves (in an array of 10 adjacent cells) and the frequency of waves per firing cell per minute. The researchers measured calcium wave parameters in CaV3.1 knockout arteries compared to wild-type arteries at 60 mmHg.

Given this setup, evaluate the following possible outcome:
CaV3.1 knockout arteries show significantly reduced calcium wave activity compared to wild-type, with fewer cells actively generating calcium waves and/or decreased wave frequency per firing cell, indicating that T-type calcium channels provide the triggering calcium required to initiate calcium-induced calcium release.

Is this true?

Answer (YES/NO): YES